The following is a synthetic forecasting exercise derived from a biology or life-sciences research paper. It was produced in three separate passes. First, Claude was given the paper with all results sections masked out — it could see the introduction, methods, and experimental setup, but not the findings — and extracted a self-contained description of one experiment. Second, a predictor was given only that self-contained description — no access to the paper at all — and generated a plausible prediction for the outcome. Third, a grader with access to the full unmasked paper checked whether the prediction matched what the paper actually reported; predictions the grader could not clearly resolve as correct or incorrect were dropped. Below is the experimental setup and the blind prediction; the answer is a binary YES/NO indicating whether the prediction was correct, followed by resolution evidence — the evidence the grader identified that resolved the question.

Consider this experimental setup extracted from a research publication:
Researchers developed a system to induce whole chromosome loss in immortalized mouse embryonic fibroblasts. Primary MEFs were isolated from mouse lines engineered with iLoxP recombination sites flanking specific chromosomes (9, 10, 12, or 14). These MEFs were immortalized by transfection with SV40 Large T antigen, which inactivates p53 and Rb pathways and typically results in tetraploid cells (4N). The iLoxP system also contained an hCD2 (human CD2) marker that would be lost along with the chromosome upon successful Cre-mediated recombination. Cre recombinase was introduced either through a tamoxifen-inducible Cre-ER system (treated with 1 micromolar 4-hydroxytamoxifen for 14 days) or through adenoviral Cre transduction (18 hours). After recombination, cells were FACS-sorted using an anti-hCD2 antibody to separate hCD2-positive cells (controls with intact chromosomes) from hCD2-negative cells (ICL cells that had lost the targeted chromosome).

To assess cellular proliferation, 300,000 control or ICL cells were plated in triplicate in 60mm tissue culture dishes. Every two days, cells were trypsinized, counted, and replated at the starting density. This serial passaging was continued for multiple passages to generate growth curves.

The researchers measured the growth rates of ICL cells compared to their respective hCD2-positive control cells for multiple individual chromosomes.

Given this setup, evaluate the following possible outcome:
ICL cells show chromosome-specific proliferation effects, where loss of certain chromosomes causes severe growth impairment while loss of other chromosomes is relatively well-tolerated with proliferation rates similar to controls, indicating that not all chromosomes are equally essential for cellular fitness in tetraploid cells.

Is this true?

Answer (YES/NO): YES